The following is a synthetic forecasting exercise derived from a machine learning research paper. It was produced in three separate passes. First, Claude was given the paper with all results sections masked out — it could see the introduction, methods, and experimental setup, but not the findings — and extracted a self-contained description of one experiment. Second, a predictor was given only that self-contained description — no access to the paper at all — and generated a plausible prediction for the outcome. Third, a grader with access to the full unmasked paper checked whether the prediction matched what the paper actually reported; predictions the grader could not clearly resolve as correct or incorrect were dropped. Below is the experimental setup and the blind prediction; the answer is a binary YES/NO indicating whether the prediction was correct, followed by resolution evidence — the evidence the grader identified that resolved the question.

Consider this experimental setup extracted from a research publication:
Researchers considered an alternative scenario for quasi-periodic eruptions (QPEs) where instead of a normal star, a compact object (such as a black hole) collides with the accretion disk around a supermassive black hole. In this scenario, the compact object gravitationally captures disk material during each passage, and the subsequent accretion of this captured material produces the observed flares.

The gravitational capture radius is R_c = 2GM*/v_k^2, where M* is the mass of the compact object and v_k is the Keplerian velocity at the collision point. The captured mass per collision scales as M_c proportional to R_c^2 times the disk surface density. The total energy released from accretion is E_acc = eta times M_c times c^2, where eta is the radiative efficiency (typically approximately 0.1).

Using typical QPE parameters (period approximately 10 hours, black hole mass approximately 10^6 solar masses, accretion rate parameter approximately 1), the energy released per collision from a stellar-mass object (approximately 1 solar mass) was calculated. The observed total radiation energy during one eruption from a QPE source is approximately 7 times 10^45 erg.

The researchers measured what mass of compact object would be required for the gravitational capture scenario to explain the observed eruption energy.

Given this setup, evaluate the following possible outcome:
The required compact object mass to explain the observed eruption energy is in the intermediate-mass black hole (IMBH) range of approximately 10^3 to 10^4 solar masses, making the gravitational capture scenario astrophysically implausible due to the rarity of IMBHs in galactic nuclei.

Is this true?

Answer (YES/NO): NO